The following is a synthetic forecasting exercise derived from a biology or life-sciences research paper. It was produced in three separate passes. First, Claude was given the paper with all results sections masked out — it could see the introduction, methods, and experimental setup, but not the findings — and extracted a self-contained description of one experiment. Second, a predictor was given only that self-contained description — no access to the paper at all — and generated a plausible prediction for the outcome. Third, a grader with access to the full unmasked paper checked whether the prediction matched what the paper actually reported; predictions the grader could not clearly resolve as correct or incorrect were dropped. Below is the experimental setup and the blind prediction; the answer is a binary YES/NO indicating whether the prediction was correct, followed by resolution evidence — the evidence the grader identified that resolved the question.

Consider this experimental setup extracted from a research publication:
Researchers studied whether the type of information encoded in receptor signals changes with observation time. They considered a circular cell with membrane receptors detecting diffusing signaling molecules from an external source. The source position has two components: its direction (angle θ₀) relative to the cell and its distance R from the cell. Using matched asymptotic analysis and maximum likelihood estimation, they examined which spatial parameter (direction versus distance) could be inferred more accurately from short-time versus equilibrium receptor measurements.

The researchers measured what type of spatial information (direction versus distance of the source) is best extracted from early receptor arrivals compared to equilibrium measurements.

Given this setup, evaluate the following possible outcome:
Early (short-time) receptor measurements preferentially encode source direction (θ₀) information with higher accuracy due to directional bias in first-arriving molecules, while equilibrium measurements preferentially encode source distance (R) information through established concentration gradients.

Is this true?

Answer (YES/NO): YES